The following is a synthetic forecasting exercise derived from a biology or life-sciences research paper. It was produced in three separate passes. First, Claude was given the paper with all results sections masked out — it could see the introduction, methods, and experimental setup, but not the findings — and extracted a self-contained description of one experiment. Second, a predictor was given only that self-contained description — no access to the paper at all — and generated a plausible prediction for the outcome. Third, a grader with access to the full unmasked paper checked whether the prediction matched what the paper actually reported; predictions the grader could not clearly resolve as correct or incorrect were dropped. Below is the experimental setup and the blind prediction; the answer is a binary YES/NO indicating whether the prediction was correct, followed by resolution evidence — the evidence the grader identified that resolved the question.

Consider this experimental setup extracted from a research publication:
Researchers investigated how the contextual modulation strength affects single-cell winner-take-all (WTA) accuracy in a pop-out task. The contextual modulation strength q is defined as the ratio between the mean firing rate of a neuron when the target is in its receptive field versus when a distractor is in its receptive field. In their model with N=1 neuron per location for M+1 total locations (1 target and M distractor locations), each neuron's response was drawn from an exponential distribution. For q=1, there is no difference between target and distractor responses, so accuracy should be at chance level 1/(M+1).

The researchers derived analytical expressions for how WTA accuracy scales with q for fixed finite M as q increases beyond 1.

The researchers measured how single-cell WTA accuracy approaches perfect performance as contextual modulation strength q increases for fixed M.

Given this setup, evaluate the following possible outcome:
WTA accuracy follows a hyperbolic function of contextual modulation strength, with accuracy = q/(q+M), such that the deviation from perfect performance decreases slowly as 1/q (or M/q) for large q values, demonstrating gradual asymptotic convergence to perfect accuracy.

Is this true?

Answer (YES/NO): NO